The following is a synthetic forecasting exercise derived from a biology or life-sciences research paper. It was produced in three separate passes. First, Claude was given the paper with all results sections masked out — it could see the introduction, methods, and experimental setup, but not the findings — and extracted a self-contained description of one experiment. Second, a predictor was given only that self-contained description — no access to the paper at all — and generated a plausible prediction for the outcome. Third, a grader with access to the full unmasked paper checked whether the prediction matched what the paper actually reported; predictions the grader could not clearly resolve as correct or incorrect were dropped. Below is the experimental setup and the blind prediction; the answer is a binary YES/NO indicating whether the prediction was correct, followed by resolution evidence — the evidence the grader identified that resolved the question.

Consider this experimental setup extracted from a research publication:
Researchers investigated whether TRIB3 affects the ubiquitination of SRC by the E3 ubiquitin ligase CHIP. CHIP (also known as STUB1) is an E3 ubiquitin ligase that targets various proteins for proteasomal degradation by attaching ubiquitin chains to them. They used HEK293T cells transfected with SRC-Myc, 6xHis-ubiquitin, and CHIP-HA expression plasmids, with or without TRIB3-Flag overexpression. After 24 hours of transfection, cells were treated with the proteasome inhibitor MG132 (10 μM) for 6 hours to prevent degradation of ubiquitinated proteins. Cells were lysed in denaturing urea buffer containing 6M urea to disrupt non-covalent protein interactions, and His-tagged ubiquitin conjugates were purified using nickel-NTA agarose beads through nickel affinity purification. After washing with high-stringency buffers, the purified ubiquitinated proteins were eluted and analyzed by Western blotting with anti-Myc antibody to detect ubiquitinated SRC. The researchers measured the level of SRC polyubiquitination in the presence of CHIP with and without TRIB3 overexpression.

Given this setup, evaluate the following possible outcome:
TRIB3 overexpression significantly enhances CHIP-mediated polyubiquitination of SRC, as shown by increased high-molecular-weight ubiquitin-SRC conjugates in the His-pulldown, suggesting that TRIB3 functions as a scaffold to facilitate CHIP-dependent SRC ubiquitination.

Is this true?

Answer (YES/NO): NO